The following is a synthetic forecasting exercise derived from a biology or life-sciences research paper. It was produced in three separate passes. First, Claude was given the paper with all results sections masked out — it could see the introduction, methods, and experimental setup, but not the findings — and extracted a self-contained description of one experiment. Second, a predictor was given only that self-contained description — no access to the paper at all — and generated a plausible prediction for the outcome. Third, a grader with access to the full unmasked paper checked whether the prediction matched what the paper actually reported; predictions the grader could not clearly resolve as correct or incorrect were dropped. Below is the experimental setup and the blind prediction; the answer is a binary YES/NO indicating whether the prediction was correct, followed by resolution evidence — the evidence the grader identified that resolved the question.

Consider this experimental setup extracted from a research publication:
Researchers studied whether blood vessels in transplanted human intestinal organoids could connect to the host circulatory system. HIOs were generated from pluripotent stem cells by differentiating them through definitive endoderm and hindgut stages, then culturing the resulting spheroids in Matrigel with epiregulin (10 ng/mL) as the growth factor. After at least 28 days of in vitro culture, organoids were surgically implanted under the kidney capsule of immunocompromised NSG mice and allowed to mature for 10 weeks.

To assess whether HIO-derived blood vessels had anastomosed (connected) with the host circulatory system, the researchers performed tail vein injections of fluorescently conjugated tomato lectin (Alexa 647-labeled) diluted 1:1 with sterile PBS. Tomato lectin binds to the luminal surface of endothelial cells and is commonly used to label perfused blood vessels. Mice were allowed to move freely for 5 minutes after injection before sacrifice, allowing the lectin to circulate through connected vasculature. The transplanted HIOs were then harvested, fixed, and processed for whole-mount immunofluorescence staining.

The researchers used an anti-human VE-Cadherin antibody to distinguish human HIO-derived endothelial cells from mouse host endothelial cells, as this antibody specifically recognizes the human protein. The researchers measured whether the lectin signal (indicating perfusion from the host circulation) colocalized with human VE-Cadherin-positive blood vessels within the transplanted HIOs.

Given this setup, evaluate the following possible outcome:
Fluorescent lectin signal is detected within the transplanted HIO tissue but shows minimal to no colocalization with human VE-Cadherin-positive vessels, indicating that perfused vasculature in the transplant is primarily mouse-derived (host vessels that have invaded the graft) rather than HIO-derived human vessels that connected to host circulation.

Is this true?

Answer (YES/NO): NO